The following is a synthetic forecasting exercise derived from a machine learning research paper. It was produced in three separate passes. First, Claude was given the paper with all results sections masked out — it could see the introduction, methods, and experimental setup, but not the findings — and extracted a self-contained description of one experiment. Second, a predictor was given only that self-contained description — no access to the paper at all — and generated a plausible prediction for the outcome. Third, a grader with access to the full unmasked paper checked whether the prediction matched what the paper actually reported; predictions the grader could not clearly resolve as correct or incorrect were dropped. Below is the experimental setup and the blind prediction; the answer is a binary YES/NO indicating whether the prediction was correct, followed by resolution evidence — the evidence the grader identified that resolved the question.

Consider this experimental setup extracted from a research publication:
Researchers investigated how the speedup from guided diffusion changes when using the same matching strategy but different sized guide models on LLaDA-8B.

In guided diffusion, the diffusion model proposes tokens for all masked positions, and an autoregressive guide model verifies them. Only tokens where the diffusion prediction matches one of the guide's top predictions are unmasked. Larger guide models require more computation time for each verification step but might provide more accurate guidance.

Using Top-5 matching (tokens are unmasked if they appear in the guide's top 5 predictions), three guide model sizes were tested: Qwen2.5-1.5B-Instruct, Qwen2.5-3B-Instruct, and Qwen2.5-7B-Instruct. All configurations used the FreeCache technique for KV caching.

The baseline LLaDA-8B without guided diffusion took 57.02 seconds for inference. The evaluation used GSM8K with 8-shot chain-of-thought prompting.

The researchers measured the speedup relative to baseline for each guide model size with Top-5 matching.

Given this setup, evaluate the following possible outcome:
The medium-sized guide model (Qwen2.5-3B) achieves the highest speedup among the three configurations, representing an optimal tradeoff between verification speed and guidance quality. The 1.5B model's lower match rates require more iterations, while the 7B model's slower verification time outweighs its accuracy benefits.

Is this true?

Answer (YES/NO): NO